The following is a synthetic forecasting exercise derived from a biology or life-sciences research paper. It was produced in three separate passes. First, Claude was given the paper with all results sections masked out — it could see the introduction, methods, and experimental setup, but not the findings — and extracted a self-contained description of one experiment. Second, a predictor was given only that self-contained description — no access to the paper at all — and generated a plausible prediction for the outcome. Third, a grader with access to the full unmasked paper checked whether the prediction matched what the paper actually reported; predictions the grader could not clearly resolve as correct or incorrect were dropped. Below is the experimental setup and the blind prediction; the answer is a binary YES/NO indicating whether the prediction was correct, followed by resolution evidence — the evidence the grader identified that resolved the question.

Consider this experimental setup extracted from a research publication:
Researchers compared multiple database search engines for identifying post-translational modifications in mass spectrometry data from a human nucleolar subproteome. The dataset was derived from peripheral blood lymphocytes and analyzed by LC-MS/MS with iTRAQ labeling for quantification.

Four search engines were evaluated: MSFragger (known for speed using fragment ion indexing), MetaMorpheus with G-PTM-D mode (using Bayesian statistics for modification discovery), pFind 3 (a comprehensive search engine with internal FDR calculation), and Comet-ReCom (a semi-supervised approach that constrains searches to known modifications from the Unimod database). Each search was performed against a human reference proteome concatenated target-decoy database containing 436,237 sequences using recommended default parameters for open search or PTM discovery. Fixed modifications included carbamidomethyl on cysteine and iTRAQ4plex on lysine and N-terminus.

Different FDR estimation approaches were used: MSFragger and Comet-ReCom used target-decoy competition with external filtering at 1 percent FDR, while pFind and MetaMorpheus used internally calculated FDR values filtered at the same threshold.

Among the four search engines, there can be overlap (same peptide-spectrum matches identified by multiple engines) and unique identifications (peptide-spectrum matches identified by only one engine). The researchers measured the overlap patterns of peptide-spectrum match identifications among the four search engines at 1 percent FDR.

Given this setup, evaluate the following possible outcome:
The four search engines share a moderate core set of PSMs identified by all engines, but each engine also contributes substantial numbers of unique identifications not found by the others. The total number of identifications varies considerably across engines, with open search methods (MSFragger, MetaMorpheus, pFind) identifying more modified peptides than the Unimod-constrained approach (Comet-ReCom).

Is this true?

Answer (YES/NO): NO